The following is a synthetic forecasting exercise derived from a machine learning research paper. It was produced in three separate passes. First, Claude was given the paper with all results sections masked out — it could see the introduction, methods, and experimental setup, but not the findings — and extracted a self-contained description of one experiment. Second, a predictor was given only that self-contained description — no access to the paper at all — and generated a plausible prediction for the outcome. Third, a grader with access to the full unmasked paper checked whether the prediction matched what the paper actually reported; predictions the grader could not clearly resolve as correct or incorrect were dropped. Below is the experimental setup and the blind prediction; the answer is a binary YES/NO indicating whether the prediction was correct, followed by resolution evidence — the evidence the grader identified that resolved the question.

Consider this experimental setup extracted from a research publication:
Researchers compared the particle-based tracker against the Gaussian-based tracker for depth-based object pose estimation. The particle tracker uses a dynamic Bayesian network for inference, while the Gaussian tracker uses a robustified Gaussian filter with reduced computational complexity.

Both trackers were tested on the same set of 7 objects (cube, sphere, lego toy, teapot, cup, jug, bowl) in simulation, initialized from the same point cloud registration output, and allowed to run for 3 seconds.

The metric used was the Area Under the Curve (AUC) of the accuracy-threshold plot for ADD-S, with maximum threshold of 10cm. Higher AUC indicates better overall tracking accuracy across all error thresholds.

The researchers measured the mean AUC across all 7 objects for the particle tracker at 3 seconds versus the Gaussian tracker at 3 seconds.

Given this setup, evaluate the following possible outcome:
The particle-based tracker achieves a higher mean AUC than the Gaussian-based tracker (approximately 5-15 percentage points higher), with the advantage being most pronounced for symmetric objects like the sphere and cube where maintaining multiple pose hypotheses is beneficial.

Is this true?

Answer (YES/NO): NO